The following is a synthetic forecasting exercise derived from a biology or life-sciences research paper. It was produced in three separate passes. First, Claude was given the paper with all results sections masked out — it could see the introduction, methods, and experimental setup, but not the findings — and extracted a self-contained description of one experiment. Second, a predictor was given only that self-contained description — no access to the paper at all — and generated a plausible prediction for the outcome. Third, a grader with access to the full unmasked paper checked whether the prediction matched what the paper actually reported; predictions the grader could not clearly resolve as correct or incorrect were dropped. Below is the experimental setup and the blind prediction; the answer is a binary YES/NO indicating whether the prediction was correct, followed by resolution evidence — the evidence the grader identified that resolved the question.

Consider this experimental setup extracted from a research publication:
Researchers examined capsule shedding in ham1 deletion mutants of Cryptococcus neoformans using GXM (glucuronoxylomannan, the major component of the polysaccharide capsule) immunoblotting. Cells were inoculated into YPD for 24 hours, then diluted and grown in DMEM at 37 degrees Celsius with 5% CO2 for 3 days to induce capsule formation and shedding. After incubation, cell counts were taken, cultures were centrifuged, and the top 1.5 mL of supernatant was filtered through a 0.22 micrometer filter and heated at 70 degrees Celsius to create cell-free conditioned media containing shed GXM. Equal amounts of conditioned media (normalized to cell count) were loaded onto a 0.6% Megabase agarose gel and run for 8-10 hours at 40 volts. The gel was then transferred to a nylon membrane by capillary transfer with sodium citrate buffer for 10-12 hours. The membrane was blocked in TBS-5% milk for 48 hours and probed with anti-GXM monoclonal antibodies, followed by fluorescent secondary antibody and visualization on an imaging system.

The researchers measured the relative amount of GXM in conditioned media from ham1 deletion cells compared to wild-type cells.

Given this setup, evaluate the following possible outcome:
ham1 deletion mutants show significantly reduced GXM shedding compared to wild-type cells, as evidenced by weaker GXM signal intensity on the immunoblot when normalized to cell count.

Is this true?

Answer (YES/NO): NO